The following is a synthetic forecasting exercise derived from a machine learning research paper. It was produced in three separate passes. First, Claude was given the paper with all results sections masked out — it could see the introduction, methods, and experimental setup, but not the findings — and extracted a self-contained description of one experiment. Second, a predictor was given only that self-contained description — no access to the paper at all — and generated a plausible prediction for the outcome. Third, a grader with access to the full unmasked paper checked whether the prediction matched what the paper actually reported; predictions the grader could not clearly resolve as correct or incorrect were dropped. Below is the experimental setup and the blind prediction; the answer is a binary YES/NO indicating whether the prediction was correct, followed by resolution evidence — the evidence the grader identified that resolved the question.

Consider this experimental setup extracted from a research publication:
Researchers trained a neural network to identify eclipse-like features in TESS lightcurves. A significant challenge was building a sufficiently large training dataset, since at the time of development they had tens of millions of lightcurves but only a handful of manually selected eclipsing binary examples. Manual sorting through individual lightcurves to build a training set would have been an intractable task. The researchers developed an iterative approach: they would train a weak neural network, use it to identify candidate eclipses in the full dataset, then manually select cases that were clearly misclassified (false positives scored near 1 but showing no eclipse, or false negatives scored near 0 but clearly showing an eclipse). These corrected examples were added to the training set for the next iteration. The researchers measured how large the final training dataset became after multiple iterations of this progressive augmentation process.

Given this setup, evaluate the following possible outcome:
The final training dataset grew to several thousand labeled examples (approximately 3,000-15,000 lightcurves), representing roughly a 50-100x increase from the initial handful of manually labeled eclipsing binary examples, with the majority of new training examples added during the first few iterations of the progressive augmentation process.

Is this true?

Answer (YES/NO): NO